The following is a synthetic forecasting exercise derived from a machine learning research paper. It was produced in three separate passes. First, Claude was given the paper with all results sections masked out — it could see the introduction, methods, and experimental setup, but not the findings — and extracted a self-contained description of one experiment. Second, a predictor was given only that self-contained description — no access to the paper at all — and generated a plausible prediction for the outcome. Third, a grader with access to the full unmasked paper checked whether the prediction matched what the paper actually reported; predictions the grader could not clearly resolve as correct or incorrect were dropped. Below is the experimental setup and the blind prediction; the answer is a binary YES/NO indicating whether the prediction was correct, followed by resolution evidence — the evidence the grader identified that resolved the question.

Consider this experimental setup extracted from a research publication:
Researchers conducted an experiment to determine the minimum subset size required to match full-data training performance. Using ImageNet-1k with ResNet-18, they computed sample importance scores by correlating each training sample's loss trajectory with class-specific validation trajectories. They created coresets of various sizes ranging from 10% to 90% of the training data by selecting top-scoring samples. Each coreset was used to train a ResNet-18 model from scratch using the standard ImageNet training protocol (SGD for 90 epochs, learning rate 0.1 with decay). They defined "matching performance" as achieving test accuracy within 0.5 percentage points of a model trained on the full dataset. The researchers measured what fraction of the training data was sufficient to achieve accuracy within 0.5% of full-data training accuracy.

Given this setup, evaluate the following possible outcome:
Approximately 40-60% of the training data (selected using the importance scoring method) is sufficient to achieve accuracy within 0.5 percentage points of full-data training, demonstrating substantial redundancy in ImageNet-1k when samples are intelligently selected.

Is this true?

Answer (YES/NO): NO